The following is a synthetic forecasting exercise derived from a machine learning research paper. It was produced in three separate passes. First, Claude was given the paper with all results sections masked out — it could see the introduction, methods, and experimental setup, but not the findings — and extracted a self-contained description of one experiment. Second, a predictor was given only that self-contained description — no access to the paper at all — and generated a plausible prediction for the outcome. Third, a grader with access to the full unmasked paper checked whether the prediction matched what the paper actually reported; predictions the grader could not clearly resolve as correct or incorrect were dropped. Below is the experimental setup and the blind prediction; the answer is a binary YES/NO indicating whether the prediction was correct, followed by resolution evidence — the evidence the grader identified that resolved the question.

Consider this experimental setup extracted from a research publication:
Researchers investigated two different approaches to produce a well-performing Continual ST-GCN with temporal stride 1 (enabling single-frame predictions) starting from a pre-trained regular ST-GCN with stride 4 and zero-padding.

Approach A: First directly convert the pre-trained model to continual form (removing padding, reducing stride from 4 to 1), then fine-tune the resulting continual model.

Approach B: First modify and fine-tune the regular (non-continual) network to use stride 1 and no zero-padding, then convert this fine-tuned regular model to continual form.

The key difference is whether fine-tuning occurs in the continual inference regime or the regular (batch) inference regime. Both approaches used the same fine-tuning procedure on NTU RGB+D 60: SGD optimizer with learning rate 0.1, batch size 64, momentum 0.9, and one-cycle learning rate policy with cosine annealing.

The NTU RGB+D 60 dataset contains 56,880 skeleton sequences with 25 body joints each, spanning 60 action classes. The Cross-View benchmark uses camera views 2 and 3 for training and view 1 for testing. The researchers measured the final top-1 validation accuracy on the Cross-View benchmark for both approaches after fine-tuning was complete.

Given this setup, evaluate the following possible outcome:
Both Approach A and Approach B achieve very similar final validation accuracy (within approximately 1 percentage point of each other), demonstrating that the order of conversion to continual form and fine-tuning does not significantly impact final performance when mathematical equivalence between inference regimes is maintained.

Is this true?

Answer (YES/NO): YES